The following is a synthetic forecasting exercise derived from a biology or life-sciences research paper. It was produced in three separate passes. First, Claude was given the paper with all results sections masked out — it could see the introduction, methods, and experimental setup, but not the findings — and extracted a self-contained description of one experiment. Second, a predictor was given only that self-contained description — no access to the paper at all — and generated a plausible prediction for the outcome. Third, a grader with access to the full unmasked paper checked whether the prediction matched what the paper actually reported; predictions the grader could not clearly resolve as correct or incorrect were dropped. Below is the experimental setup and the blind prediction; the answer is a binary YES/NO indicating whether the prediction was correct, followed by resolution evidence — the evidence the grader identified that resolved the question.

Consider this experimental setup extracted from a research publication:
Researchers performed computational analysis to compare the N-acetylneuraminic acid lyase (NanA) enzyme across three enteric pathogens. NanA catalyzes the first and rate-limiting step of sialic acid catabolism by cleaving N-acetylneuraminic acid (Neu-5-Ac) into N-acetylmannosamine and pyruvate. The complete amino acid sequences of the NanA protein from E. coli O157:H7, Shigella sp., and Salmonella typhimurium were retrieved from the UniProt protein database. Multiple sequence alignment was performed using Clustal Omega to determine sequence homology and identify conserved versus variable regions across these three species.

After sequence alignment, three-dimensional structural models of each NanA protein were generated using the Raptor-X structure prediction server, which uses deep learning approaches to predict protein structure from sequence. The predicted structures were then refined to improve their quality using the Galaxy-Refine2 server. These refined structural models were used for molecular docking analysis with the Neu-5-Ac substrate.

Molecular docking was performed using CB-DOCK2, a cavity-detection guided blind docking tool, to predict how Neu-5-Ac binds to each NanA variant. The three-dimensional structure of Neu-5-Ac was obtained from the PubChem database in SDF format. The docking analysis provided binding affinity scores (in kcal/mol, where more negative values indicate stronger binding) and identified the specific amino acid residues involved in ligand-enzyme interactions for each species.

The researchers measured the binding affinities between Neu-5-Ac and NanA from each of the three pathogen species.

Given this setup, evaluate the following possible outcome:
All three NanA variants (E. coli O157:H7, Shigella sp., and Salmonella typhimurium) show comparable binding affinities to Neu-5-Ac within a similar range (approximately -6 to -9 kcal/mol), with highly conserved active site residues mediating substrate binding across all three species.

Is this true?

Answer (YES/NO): NO